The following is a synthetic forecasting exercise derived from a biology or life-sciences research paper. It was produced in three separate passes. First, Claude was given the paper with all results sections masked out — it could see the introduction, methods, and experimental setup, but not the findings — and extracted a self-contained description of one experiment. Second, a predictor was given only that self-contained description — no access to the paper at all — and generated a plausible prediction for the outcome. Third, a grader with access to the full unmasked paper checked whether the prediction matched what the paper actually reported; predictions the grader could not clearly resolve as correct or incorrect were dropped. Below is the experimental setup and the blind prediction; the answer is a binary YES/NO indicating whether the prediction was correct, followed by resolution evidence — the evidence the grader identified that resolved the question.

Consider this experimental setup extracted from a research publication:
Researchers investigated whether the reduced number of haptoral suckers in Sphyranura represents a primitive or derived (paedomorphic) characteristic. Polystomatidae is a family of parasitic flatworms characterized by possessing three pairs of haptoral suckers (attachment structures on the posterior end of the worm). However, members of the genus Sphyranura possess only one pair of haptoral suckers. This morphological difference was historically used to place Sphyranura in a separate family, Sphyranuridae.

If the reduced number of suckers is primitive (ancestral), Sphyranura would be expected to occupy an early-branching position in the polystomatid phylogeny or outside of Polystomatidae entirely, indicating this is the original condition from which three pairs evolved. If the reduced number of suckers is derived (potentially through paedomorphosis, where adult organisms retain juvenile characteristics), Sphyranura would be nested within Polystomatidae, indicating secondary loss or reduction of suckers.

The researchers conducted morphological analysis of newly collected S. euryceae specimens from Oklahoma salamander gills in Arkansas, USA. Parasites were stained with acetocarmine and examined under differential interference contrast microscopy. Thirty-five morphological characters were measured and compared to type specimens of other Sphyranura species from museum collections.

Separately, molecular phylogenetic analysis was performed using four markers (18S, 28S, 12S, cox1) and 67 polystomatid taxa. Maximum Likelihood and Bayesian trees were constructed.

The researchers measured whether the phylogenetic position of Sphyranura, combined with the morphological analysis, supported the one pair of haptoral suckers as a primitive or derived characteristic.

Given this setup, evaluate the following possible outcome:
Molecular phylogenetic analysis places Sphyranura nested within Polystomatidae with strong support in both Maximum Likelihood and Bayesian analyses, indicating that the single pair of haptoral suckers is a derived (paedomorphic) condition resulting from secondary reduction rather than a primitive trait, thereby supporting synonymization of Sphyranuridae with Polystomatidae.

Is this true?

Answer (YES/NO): NO